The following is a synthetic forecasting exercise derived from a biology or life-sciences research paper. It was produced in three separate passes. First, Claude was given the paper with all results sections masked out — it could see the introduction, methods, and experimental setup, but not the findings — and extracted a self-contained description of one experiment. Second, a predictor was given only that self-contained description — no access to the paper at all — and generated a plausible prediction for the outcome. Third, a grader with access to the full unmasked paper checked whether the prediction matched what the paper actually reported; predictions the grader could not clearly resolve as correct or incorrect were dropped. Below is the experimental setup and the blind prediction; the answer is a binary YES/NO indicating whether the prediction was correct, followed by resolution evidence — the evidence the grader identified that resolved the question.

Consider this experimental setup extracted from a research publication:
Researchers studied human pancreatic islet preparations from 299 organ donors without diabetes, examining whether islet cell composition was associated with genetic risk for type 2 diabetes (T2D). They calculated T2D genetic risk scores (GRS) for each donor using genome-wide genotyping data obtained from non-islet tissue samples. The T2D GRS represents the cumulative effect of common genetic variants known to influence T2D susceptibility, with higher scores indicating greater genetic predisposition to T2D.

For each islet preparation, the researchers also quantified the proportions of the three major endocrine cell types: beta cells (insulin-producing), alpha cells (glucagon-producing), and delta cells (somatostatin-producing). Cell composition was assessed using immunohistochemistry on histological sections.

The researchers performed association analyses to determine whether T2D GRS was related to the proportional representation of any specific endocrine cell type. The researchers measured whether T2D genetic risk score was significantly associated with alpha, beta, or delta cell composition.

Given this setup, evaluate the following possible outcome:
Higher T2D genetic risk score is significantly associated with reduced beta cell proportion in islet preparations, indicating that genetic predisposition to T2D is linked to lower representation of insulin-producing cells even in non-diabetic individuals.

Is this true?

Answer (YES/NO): NO